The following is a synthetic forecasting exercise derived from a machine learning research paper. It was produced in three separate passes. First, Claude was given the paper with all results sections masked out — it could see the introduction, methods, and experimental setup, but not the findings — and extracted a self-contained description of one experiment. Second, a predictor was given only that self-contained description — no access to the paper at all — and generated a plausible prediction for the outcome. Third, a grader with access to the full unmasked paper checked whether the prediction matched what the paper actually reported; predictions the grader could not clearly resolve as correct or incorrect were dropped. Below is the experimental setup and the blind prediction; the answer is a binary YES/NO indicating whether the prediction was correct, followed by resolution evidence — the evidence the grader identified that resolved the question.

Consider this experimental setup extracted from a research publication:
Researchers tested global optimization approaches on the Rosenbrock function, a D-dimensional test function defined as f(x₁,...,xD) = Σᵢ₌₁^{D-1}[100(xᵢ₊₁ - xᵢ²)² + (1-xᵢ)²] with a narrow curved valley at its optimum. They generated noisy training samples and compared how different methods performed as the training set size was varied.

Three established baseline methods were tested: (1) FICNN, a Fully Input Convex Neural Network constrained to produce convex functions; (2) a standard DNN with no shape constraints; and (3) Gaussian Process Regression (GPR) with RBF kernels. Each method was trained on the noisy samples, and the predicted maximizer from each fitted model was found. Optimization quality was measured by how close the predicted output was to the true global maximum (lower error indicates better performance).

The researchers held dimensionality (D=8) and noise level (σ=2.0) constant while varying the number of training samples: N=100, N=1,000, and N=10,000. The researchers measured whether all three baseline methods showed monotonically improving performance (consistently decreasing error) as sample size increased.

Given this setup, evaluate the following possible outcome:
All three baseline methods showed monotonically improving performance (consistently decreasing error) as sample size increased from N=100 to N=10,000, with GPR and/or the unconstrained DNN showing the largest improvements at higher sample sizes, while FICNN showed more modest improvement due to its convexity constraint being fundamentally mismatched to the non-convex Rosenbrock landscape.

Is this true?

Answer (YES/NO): NO